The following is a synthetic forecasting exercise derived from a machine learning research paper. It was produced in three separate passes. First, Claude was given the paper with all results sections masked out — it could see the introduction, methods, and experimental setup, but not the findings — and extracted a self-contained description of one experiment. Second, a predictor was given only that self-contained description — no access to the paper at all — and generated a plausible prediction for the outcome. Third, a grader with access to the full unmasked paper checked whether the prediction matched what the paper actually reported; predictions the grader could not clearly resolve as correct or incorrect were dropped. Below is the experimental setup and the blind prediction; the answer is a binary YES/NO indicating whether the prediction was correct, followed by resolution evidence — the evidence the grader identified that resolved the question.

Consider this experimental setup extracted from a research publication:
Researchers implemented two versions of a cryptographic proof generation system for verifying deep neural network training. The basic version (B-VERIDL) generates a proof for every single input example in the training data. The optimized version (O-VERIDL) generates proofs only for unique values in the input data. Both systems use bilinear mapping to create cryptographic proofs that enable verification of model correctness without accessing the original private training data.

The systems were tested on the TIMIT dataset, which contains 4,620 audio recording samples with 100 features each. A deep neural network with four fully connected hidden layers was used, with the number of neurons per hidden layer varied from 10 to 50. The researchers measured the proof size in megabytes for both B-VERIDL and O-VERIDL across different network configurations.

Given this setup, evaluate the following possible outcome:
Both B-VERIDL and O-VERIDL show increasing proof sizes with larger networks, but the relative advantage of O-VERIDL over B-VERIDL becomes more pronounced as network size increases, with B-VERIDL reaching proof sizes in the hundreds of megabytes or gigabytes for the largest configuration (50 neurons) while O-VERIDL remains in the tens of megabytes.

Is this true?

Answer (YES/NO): NO